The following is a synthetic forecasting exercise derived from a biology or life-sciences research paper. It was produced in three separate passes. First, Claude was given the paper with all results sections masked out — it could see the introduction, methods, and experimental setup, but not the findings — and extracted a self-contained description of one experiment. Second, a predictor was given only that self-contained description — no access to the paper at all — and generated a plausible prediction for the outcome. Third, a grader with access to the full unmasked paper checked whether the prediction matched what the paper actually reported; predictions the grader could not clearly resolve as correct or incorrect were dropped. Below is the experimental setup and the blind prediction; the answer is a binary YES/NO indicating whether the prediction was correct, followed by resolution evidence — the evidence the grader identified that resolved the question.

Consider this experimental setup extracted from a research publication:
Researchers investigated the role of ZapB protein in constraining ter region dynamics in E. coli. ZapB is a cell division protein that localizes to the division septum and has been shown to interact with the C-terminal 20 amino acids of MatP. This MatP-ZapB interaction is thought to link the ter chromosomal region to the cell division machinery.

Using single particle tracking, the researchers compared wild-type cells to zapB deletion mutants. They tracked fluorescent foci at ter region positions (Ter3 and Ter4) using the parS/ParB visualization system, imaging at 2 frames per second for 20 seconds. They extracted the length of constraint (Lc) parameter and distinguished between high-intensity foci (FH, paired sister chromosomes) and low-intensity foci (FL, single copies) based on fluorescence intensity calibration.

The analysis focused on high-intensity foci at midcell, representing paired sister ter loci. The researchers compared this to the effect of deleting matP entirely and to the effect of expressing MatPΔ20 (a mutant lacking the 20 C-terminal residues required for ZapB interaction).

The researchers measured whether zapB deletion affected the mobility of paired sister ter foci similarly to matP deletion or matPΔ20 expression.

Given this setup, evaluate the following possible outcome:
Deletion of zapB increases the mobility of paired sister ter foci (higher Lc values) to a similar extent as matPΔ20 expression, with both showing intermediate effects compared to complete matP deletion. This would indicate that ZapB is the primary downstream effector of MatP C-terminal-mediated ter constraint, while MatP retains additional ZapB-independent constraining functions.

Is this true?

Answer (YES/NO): NO